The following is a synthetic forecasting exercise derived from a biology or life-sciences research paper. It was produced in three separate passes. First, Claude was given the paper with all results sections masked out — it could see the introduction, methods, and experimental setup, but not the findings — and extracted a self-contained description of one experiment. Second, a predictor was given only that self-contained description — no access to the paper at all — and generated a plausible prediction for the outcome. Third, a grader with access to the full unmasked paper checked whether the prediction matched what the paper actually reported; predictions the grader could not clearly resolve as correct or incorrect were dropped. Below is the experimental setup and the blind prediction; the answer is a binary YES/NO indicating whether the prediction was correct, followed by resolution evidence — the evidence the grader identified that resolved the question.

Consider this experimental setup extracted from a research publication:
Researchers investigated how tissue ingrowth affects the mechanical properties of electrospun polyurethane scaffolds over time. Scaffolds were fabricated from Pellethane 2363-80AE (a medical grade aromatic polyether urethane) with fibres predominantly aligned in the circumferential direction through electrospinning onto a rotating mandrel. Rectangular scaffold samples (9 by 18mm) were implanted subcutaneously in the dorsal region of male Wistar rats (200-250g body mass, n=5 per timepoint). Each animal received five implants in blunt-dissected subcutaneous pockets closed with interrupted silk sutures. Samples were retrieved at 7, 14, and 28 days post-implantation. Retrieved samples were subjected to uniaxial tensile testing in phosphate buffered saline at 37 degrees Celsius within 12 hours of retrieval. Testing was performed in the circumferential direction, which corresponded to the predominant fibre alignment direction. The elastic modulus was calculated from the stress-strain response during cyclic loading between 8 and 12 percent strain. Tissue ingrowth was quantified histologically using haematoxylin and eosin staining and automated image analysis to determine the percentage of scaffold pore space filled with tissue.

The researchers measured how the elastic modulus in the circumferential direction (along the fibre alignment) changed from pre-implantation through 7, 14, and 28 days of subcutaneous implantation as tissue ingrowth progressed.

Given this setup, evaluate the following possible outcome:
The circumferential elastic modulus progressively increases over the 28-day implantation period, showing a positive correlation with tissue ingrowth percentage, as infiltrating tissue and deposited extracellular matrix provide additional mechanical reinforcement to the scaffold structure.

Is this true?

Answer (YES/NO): NO